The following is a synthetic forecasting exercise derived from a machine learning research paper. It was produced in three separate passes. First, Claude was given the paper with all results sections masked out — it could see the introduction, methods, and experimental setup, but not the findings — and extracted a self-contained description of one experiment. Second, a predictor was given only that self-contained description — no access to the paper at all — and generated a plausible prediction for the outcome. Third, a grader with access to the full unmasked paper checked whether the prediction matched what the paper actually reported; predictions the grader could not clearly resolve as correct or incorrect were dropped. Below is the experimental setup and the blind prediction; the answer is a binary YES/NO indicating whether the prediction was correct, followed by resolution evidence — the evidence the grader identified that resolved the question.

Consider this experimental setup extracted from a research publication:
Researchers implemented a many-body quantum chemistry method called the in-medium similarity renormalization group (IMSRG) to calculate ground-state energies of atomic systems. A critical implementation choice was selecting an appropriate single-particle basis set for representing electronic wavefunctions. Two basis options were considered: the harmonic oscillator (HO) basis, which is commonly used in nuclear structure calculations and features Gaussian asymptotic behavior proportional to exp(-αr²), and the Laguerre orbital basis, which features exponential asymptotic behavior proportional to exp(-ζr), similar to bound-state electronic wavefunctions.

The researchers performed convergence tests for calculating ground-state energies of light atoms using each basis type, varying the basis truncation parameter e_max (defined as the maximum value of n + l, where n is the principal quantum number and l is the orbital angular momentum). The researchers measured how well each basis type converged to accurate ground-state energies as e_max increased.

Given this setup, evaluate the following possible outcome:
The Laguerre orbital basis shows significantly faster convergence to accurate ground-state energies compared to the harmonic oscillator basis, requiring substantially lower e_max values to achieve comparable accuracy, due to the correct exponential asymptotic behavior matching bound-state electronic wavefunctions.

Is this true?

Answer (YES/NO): YES